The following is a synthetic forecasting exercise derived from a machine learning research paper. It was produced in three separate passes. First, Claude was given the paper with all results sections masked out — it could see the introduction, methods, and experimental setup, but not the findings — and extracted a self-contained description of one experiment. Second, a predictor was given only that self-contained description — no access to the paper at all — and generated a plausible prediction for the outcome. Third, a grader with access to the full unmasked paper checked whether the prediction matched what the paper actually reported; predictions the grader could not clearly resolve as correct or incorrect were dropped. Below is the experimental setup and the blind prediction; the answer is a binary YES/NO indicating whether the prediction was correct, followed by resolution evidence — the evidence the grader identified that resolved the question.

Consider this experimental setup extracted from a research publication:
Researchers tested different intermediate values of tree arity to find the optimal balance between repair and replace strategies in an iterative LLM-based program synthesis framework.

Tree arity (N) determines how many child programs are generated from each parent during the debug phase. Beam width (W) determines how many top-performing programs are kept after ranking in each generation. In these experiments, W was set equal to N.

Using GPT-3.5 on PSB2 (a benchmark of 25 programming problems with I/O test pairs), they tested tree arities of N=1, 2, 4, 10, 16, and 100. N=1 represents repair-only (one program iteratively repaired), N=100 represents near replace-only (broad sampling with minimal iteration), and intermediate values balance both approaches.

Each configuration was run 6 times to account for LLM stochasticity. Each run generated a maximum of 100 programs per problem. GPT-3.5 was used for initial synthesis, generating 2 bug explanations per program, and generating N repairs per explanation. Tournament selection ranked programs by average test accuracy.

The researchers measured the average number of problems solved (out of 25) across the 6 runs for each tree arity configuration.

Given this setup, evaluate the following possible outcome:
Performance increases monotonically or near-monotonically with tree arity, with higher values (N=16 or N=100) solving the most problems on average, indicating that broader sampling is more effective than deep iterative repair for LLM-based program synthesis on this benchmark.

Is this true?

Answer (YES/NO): NO